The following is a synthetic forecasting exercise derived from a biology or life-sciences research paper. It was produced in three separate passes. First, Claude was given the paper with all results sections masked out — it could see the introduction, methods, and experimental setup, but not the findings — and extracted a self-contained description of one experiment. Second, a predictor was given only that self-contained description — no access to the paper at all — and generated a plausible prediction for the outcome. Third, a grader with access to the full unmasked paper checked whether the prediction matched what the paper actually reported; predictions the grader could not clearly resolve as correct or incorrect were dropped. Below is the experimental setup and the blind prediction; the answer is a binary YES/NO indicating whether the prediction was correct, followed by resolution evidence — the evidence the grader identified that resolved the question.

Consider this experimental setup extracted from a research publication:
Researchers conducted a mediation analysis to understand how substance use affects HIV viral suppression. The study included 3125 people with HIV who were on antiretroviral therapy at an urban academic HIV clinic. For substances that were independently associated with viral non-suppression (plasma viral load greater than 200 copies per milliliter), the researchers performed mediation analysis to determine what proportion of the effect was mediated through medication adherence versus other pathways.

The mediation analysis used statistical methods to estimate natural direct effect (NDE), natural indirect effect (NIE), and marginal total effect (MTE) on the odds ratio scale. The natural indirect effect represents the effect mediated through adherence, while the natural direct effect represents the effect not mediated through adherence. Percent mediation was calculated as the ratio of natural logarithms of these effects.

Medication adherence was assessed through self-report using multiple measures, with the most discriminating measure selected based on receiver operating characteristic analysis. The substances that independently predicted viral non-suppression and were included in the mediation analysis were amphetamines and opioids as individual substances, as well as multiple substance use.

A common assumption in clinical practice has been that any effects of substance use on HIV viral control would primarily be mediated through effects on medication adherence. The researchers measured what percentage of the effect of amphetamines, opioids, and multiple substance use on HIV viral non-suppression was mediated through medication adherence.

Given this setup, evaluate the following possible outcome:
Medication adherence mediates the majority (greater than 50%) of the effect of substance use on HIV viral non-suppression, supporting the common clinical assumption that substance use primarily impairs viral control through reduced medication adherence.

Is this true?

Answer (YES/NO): NO